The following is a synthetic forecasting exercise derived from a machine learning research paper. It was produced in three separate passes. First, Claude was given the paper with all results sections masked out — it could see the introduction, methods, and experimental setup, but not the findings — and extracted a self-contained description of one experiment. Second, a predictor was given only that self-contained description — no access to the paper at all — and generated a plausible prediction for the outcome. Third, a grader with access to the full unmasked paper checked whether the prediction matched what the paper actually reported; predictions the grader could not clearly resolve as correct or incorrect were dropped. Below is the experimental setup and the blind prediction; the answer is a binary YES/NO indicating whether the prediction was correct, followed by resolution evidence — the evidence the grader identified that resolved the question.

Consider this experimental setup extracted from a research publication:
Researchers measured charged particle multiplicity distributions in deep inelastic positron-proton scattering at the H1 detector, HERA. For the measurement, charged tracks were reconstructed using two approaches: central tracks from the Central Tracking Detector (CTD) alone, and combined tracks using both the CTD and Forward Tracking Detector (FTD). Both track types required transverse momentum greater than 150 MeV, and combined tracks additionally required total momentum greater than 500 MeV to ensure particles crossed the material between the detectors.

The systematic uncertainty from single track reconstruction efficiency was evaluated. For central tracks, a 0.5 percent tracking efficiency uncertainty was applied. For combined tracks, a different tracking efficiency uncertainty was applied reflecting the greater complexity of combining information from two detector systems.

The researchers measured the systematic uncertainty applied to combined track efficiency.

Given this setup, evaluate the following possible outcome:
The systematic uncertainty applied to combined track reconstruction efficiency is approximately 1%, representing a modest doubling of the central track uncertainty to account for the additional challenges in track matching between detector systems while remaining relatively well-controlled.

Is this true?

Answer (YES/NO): NO